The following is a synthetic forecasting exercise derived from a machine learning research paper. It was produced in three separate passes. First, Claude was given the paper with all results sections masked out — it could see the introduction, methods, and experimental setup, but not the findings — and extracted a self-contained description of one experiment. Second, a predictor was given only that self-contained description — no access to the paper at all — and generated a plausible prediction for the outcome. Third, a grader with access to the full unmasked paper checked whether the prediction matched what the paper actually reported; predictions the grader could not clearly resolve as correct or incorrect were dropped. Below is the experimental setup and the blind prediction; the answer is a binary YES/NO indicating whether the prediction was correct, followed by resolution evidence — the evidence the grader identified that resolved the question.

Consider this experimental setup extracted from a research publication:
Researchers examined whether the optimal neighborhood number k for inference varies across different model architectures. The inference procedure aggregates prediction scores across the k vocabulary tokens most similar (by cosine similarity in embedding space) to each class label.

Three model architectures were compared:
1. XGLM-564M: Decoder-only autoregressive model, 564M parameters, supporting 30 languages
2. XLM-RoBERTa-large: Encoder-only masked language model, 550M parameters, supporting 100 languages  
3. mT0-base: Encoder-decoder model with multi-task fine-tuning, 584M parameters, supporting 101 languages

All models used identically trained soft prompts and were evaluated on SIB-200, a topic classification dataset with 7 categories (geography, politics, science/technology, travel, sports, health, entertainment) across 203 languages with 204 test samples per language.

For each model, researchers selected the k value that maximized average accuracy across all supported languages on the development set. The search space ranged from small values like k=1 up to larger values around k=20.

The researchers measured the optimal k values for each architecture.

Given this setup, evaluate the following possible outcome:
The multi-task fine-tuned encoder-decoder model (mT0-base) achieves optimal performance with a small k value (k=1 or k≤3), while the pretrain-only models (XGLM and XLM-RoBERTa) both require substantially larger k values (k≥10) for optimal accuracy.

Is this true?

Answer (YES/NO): NO